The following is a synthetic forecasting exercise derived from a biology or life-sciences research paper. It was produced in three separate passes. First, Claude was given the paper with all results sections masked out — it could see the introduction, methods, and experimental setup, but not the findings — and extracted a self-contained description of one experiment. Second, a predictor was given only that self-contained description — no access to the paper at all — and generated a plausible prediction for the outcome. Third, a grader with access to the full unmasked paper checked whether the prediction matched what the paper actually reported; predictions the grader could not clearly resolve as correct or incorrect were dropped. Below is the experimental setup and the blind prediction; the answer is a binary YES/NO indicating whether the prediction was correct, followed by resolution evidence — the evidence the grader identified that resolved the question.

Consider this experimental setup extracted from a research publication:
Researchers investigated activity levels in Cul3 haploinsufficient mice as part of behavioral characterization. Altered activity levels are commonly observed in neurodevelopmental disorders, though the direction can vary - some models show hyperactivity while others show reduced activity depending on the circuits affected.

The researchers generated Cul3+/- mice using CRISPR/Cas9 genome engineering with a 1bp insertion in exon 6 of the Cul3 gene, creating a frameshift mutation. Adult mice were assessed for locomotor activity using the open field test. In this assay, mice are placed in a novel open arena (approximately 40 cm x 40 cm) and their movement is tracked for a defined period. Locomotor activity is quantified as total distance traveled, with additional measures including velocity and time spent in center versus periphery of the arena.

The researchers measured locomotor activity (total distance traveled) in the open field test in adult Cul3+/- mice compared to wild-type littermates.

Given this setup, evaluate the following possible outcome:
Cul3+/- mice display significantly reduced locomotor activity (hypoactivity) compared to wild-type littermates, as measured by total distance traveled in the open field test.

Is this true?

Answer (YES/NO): NO